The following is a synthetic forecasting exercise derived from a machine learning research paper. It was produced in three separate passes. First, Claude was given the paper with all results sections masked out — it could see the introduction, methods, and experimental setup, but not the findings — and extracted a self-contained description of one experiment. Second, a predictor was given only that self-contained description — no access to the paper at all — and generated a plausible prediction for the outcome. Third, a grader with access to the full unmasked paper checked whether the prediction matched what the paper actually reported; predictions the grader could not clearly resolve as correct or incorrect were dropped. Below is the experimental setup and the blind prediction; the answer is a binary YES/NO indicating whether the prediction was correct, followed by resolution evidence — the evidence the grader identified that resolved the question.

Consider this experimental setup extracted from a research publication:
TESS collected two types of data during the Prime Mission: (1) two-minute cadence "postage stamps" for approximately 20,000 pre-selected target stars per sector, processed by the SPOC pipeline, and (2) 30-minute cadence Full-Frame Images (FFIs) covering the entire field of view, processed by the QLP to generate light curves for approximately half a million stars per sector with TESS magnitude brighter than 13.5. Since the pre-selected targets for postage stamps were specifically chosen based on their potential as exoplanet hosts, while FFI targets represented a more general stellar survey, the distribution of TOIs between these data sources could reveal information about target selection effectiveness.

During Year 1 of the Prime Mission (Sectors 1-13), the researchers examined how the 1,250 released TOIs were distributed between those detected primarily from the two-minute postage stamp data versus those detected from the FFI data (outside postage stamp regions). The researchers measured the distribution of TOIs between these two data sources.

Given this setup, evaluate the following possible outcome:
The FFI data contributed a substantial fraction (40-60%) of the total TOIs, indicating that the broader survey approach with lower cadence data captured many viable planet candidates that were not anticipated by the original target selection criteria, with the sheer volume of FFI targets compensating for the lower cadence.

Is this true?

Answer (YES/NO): NO